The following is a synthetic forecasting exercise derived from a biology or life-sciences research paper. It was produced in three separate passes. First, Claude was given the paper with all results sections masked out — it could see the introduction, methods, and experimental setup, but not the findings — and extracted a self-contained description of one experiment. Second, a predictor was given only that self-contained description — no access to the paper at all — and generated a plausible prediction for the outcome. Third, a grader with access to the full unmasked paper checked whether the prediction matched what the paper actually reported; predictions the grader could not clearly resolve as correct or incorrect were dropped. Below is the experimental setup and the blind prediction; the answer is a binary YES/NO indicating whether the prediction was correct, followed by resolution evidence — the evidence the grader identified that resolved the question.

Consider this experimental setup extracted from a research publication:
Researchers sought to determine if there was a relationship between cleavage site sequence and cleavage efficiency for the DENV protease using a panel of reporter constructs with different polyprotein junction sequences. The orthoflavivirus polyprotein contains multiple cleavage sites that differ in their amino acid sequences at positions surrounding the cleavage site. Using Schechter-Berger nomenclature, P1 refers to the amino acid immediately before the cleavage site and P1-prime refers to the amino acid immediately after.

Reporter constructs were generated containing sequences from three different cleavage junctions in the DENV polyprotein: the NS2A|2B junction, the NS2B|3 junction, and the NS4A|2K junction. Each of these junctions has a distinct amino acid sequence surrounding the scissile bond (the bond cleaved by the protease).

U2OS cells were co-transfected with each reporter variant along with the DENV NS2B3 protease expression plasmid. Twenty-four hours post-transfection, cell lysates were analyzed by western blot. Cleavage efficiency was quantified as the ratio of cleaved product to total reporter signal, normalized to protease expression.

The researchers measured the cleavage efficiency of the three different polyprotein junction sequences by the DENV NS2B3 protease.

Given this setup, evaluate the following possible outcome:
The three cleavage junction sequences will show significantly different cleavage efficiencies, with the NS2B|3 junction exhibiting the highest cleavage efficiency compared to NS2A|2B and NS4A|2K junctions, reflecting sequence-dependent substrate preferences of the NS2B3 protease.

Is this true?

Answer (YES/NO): NO